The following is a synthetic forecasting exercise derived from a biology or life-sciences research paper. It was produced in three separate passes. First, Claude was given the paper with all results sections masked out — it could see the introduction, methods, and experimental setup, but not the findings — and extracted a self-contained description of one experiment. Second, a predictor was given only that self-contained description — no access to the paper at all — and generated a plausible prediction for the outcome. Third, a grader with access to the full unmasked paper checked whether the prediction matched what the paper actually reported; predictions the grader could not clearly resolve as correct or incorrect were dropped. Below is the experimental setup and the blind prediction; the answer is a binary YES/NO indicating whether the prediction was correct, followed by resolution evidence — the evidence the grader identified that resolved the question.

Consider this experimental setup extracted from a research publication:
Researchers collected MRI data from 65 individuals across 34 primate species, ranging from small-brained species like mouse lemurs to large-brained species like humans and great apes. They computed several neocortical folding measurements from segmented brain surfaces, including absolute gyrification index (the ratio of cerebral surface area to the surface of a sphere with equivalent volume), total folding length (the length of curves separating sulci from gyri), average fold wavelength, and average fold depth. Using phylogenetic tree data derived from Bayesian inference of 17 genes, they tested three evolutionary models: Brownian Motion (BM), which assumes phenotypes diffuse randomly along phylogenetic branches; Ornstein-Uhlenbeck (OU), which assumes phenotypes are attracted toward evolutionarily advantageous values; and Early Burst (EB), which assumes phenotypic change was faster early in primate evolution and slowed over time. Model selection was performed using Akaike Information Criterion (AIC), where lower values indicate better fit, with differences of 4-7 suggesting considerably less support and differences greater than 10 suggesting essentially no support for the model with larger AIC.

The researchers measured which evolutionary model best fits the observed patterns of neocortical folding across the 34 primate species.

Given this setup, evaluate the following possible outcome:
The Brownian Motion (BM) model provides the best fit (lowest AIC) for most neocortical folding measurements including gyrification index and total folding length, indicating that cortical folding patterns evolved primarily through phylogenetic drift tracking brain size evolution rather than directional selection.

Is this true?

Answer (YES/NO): YES